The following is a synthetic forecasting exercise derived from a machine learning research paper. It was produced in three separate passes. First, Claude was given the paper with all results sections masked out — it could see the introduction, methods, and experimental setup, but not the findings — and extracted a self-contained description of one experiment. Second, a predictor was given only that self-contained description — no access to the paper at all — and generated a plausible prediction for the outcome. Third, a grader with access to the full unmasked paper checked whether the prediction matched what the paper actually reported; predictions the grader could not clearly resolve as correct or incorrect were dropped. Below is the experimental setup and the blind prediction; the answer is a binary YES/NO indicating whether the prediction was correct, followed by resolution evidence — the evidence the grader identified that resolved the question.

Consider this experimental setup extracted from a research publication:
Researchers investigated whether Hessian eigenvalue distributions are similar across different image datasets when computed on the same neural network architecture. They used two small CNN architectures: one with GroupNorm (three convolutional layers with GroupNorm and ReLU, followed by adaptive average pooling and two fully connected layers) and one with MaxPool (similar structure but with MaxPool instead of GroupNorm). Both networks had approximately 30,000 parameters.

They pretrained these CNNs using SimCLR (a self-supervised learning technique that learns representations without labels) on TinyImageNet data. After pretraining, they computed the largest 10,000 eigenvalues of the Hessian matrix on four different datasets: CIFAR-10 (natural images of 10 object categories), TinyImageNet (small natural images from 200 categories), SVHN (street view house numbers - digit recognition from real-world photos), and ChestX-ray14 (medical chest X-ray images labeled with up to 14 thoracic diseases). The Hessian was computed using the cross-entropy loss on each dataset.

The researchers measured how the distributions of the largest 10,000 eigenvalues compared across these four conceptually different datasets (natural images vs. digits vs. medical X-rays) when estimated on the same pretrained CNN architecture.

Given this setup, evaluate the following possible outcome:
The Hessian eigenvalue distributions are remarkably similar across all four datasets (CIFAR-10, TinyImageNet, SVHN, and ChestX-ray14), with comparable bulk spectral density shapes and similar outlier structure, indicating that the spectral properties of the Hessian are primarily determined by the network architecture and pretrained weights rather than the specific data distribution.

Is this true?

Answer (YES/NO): YES